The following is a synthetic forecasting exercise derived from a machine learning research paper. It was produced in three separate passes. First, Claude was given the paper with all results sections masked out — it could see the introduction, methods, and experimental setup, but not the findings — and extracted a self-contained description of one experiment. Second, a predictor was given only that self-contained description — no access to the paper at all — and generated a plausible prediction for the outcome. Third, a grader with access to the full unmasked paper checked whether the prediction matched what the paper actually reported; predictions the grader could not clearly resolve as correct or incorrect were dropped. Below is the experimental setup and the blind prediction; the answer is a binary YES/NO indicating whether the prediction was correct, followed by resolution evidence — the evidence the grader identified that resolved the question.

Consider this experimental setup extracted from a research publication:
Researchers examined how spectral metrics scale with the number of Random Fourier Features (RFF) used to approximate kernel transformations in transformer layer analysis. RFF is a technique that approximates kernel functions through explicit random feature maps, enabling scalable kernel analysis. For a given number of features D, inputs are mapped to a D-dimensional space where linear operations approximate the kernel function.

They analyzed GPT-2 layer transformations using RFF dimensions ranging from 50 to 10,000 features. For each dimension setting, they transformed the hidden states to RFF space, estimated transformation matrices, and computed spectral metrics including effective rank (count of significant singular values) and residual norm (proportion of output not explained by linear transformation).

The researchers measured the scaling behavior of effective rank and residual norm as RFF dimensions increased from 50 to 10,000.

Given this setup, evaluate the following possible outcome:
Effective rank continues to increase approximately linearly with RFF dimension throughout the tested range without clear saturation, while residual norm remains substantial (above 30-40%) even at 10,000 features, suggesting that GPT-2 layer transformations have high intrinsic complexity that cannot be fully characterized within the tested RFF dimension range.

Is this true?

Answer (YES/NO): NO